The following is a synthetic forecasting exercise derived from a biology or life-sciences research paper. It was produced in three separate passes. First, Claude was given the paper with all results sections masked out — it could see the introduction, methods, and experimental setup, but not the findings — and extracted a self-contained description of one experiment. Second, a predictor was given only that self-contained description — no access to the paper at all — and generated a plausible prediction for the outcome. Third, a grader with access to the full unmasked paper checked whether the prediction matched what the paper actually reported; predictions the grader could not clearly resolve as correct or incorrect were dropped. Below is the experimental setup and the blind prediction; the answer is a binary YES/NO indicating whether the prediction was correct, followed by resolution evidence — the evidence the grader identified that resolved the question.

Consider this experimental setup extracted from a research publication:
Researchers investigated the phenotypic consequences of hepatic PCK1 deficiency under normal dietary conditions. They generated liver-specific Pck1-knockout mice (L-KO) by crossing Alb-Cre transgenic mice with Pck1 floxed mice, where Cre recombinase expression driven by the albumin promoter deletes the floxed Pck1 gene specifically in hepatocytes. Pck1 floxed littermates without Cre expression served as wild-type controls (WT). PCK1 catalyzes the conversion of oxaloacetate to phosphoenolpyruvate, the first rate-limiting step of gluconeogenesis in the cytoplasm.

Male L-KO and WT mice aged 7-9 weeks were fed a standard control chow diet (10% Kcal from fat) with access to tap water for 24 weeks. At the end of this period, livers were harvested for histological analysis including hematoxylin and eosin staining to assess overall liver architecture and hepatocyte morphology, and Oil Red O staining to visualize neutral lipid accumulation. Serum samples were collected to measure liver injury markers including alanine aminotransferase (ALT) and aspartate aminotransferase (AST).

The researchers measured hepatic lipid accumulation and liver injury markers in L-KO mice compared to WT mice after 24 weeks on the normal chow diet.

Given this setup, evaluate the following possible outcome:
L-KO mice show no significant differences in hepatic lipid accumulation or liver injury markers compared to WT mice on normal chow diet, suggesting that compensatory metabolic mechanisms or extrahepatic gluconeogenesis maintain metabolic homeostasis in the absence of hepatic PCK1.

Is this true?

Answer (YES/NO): NO